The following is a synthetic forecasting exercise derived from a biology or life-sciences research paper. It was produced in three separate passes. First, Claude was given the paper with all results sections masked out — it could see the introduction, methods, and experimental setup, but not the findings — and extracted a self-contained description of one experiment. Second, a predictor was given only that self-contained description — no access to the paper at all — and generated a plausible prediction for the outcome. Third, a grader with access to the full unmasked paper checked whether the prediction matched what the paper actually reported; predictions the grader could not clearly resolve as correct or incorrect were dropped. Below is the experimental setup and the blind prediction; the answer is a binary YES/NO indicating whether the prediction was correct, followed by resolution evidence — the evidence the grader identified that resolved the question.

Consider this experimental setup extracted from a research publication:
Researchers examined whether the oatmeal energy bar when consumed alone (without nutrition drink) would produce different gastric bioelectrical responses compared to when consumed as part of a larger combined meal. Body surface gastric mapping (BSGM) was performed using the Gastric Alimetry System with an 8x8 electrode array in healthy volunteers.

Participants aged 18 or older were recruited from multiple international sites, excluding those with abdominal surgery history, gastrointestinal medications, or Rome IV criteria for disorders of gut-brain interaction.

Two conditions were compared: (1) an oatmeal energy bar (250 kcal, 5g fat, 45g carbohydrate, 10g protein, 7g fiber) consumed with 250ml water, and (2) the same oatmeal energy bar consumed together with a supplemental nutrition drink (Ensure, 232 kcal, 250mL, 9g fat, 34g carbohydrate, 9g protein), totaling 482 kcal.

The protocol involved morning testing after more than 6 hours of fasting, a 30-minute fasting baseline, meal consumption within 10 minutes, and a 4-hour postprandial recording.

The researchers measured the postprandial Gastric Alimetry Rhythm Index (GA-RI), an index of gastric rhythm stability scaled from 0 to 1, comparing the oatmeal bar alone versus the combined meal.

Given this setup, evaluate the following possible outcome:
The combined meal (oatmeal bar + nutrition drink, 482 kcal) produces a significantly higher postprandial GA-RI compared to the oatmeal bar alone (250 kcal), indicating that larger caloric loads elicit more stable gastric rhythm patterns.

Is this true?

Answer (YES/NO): YES